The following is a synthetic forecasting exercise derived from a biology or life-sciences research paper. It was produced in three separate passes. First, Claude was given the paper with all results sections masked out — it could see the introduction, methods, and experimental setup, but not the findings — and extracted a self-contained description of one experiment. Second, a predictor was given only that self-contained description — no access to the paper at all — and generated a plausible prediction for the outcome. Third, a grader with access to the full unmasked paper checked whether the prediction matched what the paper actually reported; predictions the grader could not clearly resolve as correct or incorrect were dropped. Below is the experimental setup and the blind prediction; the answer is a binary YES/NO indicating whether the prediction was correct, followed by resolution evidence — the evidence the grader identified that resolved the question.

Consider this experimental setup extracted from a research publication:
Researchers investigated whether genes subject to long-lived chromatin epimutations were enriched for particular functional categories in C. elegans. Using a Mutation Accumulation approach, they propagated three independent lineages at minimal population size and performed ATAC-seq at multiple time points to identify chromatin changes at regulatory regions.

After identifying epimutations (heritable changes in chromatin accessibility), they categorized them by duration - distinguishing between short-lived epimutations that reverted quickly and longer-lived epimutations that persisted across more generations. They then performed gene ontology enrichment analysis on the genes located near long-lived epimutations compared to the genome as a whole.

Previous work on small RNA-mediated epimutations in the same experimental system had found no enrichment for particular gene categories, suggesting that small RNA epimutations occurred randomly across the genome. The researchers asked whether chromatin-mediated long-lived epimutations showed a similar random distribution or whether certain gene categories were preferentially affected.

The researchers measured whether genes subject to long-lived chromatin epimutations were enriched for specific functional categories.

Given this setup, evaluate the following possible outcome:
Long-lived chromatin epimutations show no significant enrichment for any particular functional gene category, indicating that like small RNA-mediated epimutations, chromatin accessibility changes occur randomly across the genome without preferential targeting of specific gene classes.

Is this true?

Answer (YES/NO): NO